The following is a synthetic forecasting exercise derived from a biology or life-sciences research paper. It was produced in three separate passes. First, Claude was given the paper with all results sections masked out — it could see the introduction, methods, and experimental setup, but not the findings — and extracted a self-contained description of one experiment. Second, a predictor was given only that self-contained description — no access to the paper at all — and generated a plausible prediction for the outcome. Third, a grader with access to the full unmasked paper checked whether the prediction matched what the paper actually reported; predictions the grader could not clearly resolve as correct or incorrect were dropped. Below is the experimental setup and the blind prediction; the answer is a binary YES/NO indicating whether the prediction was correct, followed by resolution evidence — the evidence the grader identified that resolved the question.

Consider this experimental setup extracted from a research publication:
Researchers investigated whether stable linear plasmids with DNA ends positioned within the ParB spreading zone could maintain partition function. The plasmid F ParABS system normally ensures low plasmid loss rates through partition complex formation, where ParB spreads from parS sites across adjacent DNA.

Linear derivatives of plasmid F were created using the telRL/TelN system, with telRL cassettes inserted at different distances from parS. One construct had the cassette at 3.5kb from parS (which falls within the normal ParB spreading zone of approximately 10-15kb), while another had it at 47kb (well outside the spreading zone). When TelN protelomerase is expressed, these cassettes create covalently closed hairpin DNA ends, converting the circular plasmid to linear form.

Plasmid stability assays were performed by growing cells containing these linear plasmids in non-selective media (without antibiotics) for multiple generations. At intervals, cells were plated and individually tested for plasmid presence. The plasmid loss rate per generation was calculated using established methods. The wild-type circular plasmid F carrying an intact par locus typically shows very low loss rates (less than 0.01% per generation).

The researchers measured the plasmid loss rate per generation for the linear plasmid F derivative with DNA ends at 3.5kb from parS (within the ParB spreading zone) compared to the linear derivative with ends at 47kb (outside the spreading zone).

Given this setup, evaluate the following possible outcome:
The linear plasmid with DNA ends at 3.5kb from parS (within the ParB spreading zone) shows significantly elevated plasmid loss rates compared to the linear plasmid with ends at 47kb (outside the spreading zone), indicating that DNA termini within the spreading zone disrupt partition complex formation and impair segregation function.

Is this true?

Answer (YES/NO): NO